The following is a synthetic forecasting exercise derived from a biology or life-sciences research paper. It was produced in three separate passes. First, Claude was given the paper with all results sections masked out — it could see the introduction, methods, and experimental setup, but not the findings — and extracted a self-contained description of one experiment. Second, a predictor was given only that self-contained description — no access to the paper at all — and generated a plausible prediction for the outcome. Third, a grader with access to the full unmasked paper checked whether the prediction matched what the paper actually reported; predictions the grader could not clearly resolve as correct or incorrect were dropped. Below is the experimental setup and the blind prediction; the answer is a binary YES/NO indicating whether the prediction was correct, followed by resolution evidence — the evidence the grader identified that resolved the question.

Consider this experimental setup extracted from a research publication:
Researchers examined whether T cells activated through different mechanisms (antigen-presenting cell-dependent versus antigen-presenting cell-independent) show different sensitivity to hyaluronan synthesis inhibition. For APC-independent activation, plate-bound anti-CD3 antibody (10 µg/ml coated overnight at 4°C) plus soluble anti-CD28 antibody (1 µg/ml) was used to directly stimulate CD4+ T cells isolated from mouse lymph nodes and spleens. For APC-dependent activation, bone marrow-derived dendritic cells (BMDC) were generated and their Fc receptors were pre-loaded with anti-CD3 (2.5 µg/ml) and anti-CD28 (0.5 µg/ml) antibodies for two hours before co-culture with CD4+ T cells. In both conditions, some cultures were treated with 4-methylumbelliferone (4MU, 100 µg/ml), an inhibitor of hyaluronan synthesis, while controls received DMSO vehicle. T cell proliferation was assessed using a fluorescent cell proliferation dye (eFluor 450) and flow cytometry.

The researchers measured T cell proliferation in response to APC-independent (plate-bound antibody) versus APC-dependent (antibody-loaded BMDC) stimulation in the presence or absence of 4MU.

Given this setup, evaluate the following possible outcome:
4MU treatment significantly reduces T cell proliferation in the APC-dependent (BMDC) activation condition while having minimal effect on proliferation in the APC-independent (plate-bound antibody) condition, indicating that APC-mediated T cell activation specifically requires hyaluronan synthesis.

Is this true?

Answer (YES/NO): YES